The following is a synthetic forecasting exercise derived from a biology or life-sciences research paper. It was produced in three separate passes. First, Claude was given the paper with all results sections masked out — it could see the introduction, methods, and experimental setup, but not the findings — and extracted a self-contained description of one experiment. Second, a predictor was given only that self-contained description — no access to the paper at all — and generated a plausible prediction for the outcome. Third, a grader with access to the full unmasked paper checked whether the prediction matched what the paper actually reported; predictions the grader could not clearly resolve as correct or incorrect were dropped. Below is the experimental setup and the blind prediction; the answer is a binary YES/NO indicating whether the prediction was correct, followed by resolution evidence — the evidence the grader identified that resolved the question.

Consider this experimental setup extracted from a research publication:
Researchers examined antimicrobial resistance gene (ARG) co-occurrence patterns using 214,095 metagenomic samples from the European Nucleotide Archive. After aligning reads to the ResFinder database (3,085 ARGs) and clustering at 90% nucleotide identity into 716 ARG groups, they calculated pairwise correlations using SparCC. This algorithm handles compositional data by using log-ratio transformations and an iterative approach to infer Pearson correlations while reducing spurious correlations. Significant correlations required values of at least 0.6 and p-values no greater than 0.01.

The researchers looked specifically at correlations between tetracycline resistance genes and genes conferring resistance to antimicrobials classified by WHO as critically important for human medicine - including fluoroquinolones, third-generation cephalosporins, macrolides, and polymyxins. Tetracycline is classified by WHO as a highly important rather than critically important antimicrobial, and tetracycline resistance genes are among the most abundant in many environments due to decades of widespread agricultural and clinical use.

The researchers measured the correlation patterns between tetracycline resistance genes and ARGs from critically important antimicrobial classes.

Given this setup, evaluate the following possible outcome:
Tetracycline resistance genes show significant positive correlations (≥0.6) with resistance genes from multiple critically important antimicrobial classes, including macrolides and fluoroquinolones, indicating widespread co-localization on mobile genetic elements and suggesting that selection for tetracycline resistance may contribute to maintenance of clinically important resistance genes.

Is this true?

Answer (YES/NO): NO